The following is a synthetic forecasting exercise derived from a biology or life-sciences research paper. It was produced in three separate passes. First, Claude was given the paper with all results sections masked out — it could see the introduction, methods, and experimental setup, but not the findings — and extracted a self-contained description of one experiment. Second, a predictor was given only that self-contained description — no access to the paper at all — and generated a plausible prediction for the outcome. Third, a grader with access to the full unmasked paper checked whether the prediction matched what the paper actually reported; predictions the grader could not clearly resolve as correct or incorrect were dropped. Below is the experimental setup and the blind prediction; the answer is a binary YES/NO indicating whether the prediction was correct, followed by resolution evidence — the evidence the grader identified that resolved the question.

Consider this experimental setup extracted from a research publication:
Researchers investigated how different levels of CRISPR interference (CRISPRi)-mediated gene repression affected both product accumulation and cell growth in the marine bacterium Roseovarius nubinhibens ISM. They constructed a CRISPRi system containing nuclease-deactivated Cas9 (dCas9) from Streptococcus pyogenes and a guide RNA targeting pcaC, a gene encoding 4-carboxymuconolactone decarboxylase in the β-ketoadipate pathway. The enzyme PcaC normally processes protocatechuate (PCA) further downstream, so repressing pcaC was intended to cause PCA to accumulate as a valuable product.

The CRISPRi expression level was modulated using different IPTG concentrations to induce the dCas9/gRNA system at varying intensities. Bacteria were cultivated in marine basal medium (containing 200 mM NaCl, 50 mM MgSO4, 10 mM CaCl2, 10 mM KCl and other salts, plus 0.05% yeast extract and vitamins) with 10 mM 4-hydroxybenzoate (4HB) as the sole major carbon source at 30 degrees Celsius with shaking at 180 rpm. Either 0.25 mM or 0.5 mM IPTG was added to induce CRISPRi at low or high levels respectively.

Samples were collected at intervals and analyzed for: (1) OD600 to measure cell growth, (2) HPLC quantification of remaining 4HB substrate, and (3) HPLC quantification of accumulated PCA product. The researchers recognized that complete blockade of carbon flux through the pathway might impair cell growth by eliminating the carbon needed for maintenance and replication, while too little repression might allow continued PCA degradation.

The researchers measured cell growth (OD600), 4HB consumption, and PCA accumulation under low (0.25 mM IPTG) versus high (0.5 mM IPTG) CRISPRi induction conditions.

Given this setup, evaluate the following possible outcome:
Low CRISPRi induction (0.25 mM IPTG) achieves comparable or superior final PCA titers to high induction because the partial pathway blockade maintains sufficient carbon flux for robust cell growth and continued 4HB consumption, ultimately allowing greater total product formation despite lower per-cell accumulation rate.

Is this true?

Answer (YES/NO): NO